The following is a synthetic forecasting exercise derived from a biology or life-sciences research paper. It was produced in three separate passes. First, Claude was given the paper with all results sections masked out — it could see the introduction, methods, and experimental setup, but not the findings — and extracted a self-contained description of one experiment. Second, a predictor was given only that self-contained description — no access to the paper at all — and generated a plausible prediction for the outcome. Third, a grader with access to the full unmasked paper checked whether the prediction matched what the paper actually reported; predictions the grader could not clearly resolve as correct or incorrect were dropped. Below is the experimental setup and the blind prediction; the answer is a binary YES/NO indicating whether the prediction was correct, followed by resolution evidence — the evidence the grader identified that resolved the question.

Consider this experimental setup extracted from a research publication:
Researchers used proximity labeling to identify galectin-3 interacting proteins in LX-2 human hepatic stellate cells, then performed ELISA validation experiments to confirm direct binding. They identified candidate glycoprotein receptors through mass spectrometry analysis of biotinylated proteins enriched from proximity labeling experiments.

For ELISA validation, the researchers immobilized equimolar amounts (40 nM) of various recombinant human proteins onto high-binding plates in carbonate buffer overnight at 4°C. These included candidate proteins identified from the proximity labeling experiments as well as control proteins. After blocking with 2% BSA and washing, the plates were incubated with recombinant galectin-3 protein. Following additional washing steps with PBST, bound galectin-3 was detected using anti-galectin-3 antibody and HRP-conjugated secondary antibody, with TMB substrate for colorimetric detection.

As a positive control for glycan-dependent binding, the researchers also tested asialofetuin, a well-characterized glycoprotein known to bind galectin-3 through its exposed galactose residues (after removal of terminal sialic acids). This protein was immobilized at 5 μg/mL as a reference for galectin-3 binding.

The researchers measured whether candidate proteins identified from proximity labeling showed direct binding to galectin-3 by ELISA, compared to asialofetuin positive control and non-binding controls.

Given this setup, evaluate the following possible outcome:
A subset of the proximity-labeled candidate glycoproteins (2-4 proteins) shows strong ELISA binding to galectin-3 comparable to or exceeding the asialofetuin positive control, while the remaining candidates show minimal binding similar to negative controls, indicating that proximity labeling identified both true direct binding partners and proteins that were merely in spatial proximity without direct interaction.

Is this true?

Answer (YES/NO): NO